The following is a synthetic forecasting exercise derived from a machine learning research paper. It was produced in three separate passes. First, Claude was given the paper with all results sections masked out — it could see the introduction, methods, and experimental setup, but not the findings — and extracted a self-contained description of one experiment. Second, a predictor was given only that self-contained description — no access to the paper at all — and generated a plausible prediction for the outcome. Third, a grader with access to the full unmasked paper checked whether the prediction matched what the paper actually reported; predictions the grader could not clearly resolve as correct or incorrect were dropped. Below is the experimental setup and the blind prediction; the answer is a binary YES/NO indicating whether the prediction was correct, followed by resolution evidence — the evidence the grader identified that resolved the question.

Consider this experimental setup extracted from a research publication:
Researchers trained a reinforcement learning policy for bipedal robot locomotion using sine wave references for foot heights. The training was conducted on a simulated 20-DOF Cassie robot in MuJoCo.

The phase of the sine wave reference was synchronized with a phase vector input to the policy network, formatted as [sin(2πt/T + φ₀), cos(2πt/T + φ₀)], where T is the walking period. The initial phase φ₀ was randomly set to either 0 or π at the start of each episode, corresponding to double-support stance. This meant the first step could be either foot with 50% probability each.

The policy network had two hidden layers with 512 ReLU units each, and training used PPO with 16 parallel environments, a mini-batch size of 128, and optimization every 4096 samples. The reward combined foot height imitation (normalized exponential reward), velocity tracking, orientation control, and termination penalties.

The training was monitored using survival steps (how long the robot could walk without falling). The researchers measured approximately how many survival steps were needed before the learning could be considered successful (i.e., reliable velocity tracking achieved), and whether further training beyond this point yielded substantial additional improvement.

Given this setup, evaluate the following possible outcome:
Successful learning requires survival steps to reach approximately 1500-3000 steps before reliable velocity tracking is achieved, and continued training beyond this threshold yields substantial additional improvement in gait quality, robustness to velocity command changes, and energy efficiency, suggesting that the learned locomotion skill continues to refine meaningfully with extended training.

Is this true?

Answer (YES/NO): NO